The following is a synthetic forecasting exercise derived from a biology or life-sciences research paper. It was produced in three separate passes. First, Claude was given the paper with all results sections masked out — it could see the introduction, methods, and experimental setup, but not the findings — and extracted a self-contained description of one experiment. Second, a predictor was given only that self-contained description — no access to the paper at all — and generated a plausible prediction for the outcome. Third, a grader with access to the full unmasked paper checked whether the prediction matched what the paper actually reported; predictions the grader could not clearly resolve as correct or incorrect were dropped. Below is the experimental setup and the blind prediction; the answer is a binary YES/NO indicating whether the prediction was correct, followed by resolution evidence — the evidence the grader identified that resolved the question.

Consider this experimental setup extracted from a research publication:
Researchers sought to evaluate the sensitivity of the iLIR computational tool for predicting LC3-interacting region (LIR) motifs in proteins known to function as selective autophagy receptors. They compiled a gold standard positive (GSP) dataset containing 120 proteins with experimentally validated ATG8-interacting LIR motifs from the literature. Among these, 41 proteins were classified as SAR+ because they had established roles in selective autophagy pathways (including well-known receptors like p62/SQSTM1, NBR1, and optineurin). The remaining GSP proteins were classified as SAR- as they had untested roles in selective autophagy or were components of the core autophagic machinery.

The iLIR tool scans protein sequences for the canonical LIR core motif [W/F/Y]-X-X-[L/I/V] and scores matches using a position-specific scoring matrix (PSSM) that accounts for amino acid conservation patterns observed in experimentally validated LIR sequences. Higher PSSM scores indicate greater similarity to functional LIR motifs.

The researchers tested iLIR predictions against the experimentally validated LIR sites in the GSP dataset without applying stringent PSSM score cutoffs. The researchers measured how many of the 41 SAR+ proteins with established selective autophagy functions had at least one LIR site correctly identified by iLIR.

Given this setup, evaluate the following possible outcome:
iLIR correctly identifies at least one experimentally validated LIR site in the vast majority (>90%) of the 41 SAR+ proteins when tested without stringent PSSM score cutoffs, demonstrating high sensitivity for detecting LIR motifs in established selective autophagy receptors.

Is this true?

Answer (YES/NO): NO